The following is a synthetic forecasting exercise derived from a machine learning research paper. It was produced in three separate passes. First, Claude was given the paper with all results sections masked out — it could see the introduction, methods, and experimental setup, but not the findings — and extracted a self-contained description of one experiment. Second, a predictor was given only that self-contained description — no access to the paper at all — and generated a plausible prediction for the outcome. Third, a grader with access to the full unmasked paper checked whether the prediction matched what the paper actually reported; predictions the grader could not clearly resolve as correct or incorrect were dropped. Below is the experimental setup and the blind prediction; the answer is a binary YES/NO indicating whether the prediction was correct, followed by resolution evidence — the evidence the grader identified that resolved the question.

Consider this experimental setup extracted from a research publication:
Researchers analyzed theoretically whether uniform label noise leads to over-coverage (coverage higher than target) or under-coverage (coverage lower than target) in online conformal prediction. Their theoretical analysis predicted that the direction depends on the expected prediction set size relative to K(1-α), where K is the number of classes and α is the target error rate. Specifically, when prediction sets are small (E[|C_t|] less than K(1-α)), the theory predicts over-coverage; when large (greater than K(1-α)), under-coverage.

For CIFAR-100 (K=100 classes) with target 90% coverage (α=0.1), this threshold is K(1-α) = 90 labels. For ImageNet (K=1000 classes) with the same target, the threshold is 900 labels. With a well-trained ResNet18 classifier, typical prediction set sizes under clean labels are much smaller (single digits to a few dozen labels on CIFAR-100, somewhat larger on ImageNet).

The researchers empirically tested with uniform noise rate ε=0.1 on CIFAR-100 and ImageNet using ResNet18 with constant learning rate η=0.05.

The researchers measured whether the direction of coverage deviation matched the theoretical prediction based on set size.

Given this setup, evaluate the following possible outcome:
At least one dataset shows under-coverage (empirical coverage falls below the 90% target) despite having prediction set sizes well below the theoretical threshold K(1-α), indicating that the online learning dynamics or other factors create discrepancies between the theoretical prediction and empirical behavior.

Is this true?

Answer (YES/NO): NO